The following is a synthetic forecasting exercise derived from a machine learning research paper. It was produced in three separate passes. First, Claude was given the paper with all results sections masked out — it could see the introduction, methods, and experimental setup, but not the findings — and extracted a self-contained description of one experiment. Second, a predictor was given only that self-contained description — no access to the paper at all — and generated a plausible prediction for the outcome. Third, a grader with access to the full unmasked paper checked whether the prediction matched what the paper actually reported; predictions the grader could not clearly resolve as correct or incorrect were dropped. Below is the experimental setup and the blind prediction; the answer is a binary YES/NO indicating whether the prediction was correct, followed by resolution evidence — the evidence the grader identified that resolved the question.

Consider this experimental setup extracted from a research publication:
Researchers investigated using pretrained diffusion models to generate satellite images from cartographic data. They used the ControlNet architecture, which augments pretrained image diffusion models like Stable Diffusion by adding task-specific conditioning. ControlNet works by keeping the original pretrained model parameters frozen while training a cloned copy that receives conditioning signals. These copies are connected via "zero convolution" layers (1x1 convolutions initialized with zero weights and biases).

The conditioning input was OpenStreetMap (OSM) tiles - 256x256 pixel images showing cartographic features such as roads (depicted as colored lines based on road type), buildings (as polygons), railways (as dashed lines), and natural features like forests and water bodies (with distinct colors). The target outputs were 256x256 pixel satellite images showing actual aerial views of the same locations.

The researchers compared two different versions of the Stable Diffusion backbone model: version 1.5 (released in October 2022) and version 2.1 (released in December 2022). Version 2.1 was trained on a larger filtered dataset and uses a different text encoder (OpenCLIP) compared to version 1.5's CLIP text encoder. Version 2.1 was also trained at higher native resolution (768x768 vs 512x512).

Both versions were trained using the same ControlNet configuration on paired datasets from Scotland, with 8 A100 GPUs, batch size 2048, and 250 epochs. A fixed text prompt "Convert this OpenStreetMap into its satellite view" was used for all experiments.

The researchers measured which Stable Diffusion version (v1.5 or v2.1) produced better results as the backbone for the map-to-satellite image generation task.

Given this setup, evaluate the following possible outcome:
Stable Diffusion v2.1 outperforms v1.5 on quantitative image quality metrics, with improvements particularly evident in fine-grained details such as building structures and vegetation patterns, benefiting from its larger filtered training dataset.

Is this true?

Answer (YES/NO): NO